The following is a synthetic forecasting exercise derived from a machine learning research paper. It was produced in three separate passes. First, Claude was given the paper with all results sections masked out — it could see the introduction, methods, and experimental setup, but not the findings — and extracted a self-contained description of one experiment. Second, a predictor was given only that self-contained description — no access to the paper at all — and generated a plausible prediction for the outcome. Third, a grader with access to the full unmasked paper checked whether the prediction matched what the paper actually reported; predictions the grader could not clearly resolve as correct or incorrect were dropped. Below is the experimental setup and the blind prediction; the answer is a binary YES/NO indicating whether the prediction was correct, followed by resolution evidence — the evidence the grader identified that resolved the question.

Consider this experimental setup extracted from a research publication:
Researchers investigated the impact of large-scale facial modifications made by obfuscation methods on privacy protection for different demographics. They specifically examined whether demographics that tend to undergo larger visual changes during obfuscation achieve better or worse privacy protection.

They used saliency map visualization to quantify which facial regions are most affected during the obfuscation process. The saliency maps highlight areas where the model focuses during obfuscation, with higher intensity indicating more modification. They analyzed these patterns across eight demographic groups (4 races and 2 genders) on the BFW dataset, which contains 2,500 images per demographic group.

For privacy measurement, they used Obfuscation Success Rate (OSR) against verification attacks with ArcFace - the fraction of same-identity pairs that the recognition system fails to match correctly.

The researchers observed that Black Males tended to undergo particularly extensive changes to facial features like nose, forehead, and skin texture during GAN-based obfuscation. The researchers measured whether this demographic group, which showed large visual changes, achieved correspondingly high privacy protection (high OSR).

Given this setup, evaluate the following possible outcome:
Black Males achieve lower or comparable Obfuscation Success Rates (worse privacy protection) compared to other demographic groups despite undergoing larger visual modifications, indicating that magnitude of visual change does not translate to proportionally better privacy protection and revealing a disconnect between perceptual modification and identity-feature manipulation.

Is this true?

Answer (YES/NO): YES